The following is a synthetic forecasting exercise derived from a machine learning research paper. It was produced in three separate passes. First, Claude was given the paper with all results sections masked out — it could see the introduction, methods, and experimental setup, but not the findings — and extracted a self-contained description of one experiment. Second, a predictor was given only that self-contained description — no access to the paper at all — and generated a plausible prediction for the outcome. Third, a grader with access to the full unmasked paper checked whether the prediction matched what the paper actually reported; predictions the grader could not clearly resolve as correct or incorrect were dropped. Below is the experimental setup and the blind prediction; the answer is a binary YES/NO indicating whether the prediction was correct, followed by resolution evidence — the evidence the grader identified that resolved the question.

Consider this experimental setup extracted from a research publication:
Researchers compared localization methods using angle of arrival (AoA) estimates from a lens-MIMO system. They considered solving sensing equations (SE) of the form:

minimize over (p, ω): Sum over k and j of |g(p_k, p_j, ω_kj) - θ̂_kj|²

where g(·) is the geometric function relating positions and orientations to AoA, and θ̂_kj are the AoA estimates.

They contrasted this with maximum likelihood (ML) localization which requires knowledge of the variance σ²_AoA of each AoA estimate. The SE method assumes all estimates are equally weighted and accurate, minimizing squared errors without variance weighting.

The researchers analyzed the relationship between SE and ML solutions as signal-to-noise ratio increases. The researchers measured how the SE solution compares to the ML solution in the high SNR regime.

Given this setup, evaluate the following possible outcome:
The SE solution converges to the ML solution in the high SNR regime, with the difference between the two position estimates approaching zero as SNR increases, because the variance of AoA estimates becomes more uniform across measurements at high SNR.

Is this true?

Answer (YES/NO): NO